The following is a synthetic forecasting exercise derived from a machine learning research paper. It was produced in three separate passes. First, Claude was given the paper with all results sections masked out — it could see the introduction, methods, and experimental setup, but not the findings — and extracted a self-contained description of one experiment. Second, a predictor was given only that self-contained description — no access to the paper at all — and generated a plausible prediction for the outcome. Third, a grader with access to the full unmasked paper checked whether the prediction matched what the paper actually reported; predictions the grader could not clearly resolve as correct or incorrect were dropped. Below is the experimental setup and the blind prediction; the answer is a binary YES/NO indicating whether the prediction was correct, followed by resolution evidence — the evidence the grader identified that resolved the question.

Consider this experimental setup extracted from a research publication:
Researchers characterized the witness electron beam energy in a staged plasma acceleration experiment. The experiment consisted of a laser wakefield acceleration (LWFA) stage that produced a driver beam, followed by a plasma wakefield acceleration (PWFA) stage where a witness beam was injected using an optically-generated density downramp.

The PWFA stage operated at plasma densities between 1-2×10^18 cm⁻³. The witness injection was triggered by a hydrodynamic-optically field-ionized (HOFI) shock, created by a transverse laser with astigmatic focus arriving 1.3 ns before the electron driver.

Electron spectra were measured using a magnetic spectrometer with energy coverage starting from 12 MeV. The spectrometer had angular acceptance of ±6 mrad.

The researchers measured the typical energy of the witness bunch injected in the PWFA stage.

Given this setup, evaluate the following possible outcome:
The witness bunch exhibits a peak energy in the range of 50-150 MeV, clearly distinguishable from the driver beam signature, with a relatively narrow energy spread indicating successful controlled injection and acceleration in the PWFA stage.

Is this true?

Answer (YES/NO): YES